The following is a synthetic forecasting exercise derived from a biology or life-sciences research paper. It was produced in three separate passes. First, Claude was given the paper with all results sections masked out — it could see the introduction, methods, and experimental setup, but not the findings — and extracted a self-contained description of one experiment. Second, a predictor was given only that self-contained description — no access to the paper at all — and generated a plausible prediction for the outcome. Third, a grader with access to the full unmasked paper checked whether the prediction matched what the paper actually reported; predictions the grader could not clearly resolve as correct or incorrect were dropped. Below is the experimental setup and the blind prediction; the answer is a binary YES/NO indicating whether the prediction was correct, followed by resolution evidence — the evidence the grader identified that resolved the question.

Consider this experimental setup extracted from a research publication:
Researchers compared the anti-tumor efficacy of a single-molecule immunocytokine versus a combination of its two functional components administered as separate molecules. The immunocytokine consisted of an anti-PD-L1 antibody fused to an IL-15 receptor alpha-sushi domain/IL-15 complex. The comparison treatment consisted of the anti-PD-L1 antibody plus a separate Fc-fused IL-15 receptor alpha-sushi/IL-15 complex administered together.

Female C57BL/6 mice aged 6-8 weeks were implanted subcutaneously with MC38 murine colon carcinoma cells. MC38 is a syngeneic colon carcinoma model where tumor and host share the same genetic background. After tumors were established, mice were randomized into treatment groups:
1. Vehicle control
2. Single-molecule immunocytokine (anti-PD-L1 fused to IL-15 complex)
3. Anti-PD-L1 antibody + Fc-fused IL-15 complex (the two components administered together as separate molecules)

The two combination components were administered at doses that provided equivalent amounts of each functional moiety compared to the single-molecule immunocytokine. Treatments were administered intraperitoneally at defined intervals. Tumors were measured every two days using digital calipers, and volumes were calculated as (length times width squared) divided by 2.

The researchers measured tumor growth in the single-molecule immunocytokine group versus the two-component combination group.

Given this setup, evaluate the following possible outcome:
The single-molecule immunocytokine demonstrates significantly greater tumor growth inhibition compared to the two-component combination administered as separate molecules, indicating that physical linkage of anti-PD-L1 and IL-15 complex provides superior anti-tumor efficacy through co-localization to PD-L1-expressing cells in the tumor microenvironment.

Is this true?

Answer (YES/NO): NO